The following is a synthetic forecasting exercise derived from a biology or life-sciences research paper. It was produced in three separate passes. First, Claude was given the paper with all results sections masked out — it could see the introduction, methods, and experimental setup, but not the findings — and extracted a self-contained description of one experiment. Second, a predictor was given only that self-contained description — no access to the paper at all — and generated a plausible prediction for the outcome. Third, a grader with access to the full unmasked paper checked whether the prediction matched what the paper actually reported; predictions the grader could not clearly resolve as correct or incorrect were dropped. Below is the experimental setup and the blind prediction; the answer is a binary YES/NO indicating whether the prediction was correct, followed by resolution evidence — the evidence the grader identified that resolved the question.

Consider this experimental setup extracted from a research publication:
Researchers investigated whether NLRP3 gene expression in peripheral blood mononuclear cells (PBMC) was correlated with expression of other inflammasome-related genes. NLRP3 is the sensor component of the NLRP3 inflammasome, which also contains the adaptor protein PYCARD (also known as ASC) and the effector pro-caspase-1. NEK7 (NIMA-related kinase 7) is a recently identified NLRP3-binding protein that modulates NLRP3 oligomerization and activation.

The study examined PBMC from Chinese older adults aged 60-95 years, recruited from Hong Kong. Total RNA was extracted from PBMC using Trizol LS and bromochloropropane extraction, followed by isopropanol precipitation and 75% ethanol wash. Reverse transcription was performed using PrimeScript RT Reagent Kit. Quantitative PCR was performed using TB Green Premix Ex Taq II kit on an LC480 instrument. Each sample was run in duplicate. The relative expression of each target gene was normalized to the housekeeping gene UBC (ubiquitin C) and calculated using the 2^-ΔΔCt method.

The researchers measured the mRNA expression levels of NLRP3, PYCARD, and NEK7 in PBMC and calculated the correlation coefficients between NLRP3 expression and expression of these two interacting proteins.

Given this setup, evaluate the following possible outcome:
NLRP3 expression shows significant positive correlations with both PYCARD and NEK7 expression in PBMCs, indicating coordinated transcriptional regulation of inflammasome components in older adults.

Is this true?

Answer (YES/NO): YES